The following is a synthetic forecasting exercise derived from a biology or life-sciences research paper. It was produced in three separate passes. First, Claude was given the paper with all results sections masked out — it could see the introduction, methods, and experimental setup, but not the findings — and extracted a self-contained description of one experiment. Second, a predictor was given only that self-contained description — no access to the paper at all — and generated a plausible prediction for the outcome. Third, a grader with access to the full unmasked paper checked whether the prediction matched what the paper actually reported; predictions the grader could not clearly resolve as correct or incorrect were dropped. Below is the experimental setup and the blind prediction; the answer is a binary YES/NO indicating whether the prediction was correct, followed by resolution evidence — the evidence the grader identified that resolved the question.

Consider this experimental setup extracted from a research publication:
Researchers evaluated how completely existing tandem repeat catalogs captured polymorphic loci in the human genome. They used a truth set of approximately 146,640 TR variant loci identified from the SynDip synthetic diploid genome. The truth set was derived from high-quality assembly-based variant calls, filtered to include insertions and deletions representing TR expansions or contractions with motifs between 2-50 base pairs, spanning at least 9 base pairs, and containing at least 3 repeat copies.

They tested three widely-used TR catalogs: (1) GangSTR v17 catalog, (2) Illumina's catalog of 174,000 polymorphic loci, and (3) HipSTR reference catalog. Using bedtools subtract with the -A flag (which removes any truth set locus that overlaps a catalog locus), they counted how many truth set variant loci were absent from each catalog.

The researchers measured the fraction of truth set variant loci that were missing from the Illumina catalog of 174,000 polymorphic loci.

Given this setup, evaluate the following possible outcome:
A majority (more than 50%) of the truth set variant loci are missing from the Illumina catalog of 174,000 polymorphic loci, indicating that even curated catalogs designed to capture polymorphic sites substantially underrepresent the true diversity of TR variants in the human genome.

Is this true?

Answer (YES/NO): NO